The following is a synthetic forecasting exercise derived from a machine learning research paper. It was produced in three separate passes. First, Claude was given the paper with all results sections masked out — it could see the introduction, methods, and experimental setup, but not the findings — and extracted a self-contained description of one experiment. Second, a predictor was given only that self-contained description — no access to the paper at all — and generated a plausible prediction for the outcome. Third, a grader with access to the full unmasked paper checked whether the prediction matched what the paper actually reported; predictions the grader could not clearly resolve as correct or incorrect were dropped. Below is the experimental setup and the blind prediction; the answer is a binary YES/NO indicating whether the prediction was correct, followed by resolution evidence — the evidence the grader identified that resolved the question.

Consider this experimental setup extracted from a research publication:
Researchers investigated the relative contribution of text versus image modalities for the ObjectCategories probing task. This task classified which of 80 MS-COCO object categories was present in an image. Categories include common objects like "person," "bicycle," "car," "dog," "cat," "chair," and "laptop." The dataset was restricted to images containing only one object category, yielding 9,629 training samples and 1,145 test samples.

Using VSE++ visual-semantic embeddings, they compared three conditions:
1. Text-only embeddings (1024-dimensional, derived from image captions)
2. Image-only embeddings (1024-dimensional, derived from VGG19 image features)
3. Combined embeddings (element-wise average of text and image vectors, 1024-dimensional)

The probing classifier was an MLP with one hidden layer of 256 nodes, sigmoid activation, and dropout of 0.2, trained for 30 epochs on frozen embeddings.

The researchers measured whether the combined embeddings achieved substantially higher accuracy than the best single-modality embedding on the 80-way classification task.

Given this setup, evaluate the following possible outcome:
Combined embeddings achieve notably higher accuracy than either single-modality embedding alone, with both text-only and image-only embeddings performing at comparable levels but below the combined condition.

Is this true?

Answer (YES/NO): NO